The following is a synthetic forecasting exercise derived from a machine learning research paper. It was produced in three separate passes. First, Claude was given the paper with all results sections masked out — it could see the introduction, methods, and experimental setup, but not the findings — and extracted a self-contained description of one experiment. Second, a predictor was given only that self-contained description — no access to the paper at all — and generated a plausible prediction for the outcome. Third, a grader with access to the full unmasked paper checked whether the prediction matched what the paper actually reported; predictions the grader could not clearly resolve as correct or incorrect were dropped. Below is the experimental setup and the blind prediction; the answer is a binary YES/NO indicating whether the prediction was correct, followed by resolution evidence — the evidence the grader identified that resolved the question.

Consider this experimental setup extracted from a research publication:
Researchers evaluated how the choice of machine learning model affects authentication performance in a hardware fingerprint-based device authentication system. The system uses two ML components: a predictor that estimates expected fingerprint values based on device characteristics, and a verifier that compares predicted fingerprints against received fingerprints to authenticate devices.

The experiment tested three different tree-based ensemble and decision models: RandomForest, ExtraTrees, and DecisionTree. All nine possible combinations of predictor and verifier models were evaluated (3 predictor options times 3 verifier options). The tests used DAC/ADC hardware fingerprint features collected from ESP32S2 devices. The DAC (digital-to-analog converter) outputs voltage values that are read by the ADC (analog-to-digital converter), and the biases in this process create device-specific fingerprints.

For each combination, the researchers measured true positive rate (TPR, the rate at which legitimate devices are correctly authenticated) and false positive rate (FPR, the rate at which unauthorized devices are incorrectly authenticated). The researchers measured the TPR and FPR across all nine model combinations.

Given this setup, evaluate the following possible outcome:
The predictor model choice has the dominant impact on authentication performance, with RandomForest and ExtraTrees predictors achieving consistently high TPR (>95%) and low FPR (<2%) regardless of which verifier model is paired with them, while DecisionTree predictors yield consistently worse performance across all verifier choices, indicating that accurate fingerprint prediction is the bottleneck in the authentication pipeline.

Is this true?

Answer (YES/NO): NO